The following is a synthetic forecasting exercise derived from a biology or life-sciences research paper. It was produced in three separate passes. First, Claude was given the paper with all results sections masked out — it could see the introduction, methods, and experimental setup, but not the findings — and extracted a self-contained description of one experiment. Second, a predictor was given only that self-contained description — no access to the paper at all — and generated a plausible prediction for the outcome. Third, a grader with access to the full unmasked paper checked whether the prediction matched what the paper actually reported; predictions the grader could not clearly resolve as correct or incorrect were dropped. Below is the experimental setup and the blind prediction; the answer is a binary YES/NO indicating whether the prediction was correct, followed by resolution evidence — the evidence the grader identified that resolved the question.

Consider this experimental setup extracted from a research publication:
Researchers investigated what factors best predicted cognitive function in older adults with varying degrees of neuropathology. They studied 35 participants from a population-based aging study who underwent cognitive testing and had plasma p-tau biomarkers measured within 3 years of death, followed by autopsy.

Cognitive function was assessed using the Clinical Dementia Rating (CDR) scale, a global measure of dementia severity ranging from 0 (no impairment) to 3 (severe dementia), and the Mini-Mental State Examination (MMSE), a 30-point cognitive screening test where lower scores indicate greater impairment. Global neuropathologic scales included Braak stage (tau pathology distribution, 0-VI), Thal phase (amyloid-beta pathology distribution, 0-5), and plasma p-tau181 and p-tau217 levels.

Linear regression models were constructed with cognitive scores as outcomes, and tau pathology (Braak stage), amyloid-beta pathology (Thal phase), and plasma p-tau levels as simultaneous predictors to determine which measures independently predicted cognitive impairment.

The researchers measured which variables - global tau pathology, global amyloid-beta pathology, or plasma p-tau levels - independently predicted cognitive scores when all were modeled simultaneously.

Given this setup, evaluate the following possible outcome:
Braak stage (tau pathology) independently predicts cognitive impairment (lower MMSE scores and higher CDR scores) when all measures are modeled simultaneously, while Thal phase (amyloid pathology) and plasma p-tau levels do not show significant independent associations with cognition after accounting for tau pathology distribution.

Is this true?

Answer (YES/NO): YES